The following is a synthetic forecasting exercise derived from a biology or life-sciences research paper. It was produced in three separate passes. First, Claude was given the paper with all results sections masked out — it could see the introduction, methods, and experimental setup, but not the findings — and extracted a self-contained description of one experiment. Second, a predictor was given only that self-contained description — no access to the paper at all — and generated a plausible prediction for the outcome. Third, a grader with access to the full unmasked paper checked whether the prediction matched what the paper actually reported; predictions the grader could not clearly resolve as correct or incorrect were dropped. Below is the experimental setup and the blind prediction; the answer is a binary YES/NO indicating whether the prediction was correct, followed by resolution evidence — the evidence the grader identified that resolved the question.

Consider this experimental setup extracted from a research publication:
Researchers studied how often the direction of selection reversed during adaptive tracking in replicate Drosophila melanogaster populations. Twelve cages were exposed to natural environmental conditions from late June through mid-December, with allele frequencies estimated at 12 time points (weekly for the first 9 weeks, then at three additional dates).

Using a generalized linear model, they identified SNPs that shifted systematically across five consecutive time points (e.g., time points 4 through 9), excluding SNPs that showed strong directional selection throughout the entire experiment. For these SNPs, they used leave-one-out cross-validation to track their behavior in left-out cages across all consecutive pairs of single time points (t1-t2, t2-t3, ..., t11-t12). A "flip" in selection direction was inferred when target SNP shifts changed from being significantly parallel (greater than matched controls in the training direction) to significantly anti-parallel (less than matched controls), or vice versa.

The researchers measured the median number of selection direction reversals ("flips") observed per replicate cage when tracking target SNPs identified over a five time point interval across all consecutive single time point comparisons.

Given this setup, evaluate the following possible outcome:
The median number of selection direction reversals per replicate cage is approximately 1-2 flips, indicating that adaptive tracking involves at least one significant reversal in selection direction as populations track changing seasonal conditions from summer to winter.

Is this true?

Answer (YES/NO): NO